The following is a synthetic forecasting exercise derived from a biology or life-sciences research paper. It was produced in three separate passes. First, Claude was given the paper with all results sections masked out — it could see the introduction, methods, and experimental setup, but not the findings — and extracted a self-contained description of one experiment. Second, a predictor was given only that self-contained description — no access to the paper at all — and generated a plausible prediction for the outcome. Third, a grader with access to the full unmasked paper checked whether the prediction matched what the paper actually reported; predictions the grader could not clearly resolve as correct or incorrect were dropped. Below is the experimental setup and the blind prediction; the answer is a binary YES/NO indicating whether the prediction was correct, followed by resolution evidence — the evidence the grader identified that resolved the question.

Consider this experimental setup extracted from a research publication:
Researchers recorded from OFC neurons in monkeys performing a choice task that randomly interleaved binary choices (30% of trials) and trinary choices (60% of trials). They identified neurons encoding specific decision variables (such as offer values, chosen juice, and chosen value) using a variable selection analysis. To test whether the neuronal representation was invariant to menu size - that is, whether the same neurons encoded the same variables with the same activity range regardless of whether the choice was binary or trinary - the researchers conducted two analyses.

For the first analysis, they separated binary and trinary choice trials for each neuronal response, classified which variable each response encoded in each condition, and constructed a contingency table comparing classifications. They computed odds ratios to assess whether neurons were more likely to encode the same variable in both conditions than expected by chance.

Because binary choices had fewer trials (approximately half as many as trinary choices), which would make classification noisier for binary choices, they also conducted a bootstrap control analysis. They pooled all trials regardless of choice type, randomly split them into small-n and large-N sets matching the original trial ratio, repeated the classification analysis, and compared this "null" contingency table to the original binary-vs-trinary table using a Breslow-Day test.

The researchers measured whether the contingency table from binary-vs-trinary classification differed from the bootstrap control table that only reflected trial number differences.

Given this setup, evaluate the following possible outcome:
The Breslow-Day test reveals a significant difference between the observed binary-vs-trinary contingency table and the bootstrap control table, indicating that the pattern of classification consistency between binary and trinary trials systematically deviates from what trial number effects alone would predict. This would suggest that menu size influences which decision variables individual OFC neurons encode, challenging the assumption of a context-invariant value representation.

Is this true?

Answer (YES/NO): NO